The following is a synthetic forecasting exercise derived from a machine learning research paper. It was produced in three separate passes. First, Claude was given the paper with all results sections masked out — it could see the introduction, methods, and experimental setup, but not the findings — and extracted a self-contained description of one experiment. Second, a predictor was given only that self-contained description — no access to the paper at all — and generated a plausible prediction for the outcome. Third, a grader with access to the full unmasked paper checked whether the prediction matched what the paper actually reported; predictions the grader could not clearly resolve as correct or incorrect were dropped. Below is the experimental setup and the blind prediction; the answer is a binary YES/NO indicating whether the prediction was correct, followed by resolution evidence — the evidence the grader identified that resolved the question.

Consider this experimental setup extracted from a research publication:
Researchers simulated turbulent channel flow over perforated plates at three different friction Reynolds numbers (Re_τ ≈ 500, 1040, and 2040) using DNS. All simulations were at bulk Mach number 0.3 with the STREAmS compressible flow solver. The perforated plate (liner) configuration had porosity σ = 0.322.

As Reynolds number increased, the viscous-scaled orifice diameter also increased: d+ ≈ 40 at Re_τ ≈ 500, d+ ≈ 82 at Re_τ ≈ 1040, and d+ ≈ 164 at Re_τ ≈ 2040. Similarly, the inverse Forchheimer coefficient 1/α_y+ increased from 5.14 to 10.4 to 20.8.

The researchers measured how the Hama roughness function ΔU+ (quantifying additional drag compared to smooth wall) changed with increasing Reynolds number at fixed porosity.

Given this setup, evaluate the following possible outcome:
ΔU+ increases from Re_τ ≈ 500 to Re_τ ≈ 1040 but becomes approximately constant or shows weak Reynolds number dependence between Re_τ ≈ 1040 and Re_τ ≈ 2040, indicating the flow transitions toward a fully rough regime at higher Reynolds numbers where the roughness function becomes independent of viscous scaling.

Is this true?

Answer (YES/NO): NO